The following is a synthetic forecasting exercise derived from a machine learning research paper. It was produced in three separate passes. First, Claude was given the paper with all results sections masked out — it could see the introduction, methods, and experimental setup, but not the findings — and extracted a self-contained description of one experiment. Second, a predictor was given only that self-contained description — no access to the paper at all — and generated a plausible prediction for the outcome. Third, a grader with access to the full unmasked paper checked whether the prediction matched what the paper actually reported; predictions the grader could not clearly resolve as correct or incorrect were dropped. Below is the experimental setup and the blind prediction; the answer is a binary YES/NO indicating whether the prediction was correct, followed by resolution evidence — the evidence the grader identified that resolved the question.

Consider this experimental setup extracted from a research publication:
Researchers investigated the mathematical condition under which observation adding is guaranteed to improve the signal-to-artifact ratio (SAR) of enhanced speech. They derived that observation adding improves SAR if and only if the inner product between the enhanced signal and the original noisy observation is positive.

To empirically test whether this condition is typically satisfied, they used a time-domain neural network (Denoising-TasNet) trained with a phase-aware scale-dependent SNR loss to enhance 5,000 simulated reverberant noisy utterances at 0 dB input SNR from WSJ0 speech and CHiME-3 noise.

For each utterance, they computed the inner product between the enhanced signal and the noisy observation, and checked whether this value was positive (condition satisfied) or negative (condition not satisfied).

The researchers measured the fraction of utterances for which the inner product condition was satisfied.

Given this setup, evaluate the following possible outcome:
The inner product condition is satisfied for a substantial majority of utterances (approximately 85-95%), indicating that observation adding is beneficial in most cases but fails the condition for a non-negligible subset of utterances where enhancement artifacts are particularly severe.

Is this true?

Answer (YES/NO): NO